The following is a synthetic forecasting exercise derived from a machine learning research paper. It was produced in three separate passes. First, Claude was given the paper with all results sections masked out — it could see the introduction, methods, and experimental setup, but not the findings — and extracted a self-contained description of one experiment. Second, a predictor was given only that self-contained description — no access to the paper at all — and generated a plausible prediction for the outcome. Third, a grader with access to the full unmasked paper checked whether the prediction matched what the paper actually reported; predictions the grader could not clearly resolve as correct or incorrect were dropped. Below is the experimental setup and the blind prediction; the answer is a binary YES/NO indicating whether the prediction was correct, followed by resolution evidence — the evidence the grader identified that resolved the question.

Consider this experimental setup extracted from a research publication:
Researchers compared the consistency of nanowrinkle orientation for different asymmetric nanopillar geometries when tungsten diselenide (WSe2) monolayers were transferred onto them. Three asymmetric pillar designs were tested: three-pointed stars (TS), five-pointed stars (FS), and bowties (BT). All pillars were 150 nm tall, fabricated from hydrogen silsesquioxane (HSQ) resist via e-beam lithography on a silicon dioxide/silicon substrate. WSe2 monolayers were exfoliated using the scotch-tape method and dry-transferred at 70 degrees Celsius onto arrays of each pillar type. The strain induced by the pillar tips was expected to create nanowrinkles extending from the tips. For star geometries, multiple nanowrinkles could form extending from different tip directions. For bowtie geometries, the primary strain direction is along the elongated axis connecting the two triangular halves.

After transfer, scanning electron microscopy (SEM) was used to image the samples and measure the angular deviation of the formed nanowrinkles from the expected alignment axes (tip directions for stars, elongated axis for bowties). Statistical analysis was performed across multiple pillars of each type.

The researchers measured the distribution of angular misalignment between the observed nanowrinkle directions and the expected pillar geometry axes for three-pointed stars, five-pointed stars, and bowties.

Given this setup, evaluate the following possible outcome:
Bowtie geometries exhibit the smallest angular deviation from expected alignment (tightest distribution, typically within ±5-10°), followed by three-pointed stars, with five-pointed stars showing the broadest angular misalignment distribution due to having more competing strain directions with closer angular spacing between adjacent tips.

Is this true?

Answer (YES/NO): NO